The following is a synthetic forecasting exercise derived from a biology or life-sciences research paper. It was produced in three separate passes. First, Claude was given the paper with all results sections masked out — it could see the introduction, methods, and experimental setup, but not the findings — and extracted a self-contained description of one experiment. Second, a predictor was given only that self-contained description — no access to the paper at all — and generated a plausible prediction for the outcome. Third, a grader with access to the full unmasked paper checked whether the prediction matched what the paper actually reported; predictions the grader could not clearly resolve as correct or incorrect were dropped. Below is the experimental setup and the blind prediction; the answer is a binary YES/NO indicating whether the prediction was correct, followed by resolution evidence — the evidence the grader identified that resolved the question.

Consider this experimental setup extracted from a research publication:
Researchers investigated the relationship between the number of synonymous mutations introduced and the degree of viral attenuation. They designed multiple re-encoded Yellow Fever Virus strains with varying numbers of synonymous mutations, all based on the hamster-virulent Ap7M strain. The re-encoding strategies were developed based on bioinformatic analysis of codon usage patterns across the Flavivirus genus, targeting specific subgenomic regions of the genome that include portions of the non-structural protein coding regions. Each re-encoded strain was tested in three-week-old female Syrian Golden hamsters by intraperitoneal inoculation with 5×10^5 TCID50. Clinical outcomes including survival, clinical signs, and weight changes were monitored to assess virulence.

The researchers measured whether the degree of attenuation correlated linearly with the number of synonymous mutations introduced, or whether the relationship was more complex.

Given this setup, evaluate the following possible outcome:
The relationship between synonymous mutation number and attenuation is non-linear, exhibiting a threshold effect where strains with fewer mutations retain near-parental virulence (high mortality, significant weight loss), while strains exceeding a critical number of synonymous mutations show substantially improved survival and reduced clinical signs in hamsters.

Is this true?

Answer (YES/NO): NO